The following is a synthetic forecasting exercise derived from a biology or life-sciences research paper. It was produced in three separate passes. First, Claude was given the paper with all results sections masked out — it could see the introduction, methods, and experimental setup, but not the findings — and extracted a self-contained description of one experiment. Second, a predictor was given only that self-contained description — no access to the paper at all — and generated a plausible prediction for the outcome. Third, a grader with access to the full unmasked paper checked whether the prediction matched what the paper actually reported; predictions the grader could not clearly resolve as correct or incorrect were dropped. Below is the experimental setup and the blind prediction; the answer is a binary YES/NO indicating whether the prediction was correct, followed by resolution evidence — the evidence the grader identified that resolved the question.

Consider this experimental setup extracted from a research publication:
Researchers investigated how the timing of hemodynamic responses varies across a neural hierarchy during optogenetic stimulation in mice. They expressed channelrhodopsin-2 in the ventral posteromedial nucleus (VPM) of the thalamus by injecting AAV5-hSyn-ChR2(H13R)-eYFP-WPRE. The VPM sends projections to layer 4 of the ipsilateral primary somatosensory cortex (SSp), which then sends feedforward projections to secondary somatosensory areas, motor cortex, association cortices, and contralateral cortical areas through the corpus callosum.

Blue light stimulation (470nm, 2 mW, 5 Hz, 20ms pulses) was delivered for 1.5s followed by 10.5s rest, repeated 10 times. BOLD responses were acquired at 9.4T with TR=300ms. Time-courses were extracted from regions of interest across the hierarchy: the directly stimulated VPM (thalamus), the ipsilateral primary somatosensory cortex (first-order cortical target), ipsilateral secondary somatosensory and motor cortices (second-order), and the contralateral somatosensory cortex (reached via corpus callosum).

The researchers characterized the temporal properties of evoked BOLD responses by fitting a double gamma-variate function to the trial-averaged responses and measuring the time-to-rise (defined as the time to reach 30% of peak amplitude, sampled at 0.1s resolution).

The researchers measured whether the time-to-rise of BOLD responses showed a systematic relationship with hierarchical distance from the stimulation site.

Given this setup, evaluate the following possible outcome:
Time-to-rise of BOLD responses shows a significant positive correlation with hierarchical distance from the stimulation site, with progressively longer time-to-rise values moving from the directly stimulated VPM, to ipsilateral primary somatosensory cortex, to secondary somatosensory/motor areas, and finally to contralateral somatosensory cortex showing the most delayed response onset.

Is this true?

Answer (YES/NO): NO